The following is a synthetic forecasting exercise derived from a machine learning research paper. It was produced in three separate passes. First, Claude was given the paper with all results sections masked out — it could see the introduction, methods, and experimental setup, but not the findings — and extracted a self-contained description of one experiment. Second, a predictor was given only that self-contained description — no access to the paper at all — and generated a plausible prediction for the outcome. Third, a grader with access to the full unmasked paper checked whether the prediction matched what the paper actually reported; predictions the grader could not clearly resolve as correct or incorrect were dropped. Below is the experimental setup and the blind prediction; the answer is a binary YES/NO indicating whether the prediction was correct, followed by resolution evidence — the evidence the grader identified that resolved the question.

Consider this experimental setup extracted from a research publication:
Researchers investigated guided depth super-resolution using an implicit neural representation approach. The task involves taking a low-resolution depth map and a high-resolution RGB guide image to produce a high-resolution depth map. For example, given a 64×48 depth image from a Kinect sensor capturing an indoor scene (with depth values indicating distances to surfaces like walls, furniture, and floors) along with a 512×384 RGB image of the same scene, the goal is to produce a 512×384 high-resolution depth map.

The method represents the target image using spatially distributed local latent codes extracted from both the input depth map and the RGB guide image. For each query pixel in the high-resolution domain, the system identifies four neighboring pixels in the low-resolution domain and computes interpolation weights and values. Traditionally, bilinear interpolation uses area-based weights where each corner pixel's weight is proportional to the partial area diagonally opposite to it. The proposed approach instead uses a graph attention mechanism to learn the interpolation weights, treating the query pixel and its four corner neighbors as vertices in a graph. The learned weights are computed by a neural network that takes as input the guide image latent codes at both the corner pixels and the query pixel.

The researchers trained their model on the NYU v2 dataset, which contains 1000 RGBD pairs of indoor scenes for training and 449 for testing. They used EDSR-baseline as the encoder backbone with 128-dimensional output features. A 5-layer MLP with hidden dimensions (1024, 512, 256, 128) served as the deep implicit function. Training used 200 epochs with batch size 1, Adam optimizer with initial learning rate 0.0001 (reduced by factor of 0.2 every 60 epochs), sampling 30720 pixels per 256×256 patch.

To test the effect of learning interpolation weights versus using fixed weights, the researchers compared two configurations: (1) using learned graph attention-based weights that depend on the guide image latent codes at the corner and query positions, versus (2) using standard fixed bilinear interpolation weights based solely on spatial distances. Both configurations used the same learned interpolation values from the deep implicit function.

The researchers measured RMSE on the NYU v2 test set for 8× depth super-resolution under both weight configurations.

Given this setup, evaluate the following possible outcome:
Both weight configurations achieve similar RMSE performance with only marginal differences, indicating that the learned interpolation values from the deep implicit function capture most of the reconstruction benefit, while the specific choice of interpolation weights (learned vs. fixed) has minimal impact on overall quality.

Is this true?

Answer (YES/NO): NO